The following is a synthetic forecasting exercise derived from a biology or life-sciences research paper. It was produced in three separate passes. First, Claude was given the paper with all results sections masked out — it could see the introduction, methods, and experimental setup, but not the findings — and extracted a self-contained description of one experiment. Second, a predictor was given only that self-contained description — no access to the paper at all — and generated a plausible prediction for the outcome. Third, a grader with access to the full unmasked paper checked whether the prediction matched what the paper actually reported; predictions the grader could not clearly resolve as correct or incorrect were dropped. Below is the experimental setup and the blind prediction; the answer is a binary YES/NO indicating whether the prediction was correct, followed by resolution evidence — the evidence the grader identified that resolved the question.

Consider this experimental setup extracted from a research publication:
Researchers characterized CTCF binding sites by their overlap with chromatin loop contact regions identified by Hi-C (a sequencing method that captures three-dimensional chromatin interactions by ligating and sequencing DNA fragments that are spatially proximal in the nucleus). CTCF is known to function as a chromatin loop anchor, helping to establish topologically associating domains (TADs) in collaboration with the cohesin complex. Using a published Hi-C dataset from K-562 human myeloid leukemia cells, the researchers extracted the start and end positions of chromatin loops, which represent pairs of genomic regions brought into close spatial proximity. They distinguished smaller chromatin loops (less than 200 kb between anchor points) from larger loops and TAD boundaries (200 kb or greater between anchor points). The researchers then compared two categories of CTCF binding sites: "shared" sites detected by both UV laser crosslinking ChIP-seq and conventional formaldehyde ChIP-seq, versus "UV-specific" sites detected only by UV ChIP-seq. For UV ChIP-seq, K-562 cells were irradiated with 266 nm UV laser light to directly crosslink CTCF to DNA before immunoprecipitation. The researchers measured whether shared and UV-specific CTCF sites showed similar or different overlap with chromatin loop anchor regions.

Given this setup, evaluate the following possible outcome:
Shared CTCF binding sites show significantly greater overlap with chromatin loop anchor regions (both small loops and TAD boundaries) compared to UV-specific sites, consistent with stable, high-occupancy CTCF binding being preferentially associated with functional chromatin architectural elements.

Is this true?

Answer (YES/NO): NO